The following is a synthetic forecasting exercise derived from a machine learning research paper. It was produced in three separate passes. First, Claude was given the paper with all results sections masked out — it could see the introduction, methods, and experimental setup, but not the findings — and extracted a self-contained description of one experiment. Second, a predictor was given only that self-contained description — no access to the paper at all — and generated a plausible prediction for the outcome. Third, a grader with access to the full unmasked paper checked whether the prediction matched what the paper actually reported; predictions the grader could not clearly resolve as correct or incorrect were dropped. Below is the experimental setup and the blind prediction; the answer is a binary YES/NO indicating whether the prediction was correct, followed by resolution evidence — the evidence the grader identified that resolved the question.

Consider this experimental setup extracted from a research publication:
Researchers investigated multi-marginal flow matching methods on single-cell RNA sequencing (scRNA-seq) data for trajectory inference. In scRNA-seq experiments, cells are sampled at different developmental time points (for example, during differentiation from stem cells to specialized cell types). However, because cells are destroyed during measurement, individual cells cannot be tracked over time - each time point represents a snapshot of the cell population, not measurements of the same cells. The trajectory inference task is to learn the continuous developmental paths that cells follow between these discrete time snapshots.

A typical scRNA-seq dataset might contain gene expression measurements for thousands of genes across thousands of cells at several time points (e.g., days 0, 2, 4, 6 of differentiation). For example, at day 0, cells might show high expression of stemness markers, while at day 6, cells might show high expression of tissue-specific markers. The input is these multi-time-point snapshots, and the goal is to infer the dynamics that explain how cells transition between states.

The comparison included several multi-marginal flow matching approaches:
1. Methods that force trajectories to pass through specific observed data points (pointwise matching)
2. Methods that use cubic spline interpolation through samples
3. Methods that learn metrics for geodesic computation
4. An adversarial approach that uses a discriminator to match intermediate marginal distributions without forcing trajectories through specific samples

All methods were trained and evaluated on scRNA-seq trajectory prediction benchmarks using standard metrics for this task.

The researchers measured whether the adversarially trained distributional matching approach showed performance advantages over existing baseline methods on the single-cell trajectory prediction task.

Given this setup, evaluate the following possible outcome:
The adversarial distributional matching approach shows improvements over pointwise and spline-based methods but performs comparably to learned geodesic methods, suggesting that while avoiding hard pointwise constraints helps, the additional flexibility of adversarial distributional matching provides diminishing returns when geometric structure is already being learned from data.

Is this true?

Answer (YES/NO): YES